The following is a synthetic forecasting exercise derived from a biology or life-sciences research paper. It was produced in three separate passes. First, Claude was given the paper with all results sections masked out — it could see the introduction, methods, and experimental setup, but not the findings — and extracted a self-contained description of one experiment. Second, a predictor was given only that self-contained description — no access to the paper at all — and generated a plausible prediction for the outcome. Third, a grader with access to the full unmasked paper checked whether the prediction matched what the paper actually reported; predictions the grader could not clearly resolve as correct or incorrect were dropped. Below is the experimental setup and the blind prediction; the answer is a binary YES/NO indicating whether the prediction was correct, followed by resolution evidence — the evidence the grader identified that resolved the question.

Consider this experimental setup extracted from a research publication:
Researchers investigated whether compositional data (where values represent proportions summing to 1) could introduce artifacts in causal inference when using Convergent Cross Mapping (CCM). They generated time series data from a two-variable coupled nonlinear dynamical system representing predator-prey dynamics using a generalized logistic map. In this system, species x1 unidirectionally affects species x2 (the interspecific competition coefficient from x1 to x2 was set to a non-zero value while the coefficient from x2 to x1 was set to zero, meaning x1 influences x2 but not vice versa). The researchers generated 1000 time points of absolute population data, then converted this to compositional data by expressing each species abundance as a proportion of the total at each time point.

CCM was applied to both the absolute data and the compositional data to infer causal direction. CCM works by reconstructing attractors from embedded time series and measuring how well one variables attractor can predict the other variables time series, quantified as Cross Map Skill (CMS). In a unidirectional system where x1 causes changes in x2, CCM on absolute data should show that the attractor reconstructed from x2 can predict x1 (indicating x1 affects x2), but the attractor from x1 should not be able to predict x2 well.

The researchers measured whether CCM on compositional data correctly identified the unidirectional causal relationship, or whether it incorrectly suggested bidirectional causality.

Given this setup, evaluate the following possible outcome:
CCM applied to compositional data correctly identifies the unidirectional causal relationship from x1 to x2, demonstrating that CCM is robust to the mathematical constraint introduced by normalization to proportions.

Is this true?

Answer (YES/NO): NO